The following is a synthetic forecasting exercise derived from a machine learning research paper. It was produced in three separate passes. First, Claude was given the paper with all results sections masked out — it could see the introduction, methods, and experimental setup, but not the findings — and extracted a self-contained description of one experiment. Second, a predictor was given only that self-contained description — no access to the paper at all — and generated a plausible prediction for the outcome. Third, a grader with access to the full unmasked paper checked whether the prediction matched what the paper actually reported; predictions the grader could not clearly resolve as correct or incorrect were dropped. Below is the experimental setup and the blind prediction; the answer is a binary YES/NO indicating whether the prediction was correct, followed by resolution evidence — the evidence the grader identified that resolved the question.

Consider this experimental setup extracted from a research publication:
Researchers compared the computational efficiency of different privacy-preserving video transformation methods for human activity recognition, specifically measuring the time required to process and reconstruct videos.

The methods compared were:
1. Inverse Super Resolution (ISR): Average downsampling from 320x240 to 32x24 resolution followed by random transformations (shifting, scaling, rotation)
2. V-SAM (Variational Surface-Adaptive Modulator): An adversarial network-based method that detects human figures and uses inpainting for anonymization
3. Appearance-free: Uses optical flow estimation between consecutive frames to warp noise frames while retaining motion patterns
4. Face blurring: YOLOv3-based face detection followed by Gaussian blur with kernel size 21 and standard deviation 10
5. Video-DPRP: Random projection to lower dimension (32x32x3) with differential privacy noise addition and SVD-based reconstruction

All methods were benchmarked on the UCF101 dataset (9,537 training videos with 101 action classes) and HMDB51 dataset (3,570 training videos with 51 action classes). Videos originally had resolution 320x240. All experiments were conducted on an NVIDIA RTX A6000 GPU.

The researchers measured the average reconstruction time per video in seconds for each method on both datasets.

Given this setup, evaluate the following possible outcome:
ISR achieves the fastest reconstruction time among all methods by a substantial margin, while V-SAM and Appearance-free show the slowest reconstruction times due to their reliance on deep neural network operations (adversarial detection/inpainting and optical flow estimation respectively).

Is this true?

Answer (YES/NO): NO